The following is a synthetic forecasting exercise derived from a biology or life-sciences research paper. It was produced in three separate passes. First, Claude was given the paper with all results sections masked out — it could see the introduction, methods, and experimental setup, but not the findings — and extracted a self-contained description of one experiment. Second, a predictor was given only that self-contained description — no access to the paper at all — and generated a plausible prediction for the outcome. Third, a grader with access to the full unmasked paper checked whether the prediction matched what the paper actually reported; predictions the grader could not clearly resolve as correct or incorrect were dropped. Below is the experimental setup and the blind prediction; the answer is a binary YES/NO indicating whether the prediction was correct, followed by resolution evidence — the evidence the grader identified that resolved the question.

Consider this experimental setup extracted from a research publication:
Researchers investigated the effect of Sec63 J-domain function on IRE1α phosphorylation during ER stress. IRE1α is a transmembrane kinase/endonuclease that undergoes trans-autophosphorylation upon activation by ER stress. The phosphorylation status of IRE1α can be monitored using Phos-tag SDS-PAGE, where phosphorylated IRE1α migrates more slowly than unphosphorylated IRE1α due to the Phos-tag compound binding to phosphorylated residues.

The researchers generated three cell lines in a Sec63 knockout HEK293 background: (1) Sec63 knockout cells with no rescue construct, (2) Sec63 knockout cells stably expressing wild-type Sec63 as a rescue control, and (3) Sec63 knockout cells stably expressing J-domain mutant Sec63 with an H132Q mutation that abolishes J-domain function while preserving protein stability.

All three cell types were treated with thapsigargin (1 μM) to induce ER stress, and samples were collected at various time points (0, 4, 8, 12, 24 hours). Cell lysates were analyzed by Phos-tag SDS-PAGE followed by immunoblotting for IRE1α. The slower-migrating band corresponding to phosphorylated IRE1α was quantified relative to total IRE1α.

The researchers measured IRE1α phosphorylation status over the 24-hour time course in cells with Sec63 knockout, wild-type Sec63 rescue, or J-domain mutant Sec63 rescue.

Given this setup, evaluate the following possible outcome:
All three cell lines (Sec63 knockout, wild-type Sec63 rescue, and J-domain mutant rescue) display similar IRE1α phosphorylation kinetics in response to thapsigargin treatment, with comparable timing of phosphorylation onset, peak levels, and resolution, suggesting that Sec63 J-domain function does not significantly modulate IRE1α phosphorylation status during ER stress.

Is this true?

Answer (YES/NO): NO